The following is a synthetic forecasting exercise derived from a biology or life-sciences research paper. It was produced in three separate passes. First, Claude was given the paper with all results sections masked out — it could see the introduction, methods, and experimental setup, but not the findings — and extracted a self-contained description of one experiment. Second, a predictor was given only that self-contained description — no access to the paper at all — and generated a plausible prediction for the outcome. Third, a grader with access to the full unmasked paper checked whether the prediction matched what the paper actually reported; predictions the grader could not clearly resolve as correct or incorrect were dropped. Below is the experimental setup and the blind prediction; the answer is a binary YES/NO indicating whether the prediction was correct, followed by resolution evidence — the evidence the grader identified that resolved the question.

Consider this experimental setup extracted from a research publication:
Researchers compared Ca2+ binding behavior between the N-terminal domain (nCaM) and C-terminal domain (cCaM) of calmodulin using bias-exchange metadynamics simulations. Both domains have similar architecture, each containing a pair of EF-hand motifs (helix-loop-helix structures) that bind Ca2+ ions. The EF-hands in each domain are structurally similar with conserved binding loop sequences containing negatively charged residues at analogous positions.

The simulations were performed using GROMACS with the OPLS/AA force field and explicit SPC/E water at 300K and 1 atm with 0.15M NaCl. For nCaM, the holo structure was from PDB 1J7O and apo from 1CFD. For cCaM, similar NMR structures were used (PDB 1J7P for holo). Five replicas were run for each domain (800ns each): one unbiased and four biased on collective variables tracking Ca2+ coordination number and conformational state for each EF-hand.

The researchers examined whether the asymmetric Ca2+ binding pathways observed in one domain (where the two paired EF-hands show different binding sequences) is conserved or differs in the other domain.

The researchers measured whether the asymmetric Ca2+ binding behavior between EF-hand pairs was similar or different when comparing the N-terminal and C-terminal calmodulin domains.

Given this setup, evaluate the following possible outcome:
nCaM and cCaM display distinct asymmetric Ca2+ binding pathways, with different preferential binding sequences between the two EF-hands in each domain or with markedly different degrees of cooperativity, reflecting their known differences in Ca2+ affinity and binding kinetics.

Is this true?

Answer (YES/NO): NO